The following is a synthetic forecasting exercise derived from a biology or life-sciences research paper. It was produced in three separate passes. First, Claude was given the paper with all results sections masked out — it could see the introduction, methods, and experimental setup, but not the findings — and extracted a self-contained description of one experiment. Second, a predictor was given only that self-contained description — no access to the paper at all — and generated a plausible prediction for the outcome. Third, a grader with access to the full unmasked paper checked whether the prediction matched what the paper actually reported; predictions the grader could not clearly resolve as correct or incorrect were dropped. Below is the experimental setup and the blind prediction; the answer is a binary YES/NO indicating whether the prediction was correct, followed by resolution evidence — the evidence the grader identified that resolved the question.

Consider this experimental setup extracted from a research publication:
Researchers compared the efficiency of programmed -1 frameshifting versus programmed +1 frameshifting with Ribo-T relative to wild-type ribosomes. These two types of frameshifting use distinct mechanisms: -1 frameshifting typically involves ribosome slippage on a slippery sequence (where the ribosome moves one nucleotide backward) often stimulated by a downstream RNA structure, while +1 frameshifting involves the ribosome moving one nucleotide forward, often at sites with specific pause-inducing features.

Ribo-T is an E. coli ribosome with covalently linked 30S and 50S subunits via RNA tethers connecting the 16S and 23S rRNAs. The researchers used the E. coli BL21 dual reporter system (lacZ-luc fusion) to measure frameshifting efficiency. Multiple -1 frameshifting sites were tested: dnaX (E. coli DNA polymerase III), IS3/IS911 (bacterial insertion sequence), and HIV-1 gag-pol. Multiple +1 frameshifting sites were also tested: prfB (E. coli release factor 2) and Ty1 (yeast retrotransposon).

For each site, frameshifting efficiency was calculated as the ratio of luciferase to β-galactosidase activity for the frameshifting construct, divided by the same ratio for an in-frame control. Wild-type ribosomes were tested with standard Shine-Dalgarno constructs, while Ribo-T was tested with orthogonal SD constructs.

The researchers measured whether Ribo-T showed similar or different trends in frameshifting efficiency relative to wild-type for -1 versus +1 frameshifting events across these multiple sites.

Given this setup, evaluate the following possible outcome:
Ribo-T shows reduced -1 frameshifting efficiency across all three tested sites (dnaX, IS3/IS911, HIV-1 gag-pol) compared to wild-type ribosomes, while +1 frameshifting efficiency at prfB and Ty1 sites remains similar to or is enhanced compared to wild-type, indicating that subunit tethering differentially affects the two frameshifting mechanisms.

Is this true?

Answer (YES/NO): NO